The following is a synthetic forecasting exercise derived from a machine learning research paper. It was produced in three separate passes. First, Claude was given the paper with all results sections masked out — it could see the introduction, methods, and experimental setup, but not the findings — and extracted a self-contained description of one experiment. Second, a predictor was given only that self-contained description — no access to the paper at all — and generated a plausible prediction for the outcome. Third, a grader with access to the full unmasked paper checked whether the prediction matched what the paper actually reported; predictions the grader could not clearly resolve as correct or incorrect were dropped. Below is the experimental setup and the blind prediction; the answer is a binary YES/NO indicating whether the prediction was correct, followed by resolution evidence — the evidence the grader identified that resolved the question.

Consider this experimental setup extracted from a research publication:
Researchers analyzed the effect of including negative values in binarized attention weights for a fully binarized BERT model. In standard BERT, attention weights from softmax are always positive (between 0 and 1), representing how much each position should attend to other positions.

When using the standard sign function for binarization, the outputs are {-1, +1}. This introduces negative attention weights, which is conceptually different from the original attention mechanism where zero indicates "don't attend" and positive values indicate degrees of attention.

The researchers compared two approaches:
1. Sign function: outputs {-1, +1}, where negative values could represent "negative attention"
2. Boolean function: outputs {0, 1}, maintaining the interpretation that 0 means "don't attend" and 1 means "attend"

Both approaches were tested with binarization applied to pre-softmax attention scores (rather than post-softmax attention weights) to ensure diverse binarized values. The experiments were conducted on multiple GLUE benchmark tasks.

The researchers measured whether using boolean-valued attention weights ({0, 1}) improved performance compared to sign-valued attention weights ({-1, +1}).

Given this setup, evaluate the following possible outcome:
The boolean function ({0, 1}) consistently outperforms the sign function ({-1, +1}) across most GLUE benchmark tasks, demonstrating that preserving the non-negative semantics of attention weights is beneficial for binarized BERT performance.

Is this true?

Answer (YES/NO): YES